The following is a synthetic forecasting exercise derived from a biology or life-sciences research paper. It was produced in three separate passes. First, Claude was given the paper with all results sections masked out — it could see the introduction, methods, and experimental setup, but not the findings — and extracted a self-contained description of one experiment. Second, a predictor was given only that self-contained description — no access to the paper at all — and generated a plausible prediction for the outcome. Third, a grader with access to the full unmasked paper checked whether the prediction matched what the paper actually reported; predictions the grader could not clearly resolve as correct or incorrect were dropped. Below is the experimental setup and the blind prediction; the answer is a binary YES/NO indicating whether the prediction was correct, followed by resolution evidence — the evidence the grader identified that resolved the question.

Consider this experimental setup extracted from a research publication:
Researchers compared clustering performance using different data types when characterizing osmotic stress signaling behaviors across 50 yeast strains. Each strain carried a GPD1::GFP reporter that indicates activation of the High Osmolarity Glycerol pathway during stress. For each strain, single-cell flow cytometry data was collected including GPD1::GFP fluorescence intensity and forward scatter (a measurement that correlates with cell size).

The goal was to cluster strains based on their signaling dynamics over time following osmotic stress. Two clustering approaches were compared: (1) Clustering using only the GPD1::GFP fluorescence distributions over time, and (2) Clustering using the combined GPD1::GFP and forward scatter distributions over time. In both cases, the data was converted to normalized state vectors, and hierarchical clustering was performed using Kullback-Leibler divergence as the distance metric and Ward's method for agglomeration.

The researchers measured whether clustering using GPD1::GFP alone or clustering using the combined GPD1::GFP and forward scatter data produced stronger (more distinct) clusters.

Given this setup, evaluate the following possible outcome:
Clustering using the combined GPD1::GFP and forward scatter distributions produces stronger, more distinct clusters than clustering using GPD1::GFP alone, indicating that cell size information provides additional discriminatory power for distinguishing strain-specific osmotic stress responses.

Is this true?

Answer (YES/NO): YES